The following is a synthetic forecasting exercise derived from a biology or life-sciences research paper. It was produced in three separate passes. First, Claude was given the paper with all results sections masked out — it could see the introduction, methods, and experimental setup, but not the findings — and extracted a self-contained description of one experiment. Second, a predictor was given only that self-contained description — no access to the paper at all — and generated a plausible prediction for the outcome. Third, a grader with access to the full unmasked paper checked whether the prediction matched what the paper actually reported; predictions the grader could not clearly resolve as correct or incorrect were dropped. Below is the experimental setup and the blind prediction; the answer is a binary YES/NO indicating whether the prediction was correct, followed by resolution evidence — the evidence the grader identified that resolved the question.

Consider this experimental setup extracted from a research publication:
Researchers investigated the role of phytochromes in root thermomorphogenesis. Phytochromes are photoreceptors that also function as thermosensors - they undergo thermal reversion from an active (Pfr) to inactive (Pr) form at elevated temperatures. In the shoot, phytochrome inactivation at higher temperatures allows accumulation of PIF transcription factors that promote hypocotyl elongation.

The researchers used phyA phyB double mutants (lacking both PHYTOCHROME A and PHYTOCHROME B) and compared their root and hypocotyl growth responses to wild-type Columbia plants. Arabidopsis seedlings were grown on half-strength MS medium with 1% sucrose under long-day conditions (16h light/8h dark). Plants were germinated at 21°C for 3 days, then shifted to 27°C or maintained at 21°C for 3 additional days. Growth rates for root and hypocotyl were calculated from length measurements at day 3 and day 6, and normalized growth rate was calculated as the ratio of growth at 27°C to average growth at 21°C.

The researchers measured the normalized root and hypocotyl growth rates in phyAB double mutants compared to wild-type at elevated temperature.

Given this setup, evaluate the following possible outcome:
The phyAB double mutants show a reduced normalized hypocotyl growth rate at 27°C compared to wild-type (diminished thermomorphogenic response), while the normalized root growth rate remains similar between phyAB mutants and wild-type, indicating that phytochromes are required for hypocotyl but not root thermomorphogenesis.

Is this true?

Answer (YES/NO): NO